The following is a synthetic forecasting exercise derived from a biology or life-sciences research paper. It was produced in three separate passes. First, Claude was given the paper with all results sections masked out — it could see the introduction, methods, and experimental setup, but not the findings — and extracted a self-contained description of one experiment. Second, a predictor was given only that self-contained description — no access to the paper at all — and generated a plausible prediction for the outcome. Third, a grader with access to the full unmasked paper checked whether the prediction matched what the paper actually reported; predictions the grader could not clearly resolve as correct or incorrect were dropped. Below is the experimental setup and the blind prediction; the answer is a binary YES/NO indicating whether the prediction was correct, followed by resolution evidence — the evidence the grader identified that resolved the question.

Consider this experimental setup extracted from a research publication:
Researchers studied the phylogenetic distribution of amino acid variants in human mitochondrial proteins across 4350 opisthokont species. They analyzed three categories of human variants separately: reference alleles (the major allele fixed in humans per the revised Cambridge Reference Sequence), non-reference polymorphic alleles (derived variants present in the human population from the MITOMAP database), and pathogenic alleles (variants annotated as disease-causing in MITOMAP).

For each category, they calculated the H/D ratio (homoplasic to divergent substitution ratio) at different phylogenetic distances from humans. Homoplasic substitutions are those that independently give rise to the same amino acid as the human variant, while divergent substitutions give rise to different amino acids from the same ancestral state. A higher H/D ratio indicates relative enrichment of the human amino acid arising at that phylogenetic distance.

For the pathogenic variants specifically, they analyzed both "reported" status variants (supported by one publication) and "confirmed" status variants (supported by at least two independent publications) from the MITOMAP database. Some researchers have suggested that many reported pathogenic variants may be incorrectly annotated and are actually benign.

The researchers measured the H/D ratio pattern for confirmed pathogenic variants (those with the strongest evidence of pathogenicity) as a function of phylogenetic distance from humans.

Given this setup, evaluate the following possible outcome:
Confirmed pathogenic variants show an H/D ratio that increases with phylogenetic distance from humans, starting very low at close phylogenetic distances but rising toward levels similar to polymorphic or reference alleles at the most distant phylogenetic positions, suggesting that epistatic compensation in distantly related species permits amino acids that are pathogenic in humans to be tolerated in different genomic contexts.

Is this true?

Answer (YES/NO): NO